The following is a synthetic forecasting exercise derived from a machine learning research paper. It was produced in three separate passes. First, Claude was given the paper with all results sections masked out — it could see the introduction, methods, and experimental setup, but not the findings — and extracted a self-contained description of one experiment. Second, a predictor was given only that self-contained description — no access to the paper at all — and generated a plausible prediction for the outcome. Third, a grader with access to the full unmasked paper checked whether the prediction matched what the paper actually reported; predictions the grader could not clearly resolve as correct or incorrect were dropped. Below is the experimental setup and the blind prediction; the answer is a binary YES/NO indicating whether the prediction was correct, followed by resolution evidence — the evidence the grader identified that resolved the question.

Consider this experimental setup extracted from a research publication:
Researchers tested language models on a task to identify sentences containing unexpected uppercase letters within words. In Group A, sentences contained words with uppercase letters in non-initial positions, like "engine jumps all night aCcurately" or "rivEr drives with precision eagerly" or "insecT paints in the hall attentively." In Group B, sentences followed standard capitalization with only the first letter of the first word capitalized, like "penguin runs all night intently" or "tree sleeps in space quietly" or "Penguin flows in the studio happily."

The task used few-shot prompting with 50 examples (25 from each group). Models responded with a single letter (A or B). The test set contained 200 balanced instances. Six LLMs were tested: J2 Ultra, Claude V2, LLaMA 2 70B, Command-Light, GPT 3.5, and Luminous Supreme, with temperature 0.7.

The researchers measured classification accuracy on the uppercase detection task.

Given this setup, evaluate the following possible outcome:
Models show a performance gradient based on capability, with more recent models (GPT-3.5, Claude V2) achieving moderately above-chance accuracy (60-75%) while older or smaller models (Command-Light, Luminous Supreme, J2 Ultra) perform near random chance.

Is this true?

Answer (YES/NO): NO